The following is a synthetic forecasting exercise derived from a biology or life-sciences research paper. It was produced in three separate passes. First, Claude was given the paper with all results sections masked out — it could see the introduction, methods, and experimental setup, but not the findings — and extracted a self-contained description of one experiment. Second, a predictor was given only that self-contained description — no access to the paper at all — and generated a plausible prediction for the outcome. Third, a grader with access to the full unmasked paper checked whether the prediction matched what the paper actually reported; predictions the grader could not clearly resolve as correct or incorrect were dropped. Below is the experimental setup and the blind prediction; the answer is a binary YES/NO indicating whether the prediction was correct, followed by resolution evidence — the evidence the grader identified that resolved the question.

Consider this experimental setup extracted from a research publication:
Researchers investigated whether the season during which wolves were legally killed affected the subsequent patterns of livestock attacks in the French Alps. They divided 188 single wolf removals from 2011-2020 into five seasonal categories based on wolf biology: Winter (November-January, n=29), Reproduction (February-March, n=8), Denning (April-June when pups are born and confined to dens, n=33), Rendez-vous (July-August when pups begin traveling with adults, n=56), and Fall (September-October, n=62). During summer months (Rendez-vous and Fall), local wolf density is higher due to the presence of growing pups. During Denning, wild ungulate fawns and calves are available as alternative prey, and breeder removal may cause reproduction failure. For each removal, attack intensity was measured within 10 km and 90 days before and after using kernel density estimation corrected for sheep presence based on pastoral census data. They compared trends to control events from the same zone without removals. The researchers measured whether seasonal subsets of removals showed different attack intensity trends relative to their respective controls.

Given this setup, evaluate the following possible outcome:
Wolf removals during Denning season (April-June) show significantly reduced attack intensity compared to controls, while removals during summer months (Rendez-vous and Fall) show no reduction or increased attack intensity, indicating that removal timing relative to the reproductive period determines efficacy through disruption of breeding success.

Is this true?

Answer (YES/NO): NO